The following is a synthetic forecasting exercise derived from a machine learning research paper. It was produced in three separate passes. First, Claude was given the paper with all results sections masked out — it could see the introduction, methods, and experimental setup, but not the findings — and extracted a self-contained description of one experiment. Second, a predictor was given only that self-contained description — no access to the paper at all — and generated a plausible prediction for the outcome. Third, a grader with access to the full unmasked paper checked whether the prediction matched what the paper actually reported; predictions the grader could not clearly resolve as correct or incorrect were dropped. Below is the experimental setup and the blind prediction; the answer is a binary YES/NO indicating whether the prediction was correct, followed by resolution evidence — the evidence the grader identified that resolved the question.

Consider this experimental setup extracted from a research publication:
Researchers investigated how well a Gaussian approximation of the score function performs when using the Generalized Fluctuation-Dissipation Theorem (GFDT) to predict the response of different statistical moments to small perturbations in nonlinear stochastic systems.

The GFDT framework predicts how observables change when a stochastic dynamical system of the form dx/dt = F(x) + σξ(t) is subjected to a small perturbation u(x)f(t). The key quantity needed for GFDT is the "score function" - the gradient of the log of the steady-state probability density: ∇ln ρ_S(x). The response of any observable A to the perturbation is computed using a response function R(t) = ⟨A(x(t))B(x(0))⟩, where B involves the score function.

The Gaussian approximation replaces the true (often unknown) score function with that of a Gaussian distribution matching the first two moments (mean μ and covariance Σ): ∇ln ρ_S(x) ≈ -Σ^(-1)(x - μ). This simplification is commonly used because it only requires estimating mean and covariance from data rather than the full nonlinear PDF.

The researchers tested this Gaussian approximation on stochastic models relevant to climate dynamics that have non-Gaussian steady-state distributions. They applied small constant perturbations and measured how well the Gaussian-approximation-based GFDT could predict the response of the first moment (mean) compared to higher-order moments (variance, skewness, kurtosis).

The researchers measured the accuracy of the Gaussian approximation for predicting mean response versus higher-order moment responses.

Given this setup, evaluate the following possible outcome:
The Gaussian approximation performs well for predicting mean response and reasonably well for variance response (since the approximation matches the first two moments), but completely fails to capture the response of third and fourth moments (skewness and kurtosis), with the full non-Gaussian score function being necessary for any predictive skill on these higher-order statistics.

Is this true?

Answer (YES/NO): NO